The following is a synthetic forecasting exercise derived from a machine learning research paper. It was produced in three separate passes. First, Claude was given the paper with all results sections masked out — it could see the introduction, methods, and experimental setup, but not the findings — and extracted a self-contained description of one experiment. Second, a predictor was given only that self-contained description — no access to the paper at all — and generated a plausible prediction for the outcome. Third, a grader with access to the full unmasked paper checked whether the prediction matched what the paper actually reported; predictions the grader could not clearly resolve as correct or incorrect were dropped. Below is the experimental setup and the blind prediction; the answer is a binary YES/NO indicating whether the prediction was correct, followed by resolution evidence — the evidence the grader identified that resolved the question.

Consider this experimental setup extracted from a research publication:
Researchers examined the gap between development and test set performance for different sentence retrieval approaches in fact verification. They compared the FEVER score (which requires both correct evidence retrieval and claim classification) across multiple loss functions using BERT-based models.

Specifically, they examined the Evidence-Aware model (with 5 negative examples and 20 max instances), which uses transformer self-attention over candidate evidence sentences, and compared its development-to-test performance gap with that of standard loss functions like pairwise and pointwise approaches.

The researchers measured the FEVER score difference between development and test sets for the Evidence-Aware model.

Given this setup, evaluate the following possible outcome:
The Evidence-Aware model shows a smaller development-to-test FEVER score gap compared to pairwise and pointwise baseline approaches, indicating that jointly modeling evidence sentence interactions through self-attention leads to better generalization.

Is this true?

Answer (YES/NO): NO